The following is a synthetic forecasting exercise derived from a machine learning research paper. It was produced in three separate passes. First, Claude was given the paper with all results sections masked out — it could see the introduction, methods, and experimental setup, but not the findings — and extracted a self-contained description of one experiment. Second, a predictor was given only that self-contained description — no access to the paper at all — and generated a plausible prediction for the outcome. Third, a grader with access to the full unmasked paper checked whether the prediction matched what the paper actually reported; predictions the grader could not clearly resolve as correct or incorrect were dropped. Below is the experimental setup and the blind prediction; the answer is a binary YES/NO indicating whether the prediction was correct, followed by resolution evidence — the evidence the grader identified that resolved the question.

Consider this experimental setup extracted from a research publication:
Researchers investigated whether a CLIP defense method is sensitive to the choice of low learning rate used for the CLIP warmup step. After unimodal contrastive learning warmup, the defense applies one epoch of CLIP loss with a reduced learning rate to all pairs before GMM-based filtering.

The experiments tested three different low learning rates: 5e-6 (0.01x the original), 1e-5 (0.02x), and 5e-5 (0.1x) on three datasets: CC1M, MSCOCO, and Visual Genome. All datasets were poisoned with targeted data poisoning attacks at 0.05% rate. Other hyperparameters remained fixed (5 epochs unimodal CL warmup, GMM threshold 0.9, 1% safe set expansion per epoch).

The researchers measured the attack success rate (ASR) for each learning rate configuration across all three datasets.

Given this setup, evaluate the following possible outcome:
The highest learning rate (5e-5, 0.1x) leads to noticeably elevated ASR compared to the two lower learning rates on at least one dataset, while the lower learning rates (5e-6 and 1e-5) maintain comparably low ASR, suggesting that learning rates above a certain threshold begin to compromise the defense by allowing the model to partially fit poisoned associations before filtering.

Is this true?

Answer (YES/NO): NO